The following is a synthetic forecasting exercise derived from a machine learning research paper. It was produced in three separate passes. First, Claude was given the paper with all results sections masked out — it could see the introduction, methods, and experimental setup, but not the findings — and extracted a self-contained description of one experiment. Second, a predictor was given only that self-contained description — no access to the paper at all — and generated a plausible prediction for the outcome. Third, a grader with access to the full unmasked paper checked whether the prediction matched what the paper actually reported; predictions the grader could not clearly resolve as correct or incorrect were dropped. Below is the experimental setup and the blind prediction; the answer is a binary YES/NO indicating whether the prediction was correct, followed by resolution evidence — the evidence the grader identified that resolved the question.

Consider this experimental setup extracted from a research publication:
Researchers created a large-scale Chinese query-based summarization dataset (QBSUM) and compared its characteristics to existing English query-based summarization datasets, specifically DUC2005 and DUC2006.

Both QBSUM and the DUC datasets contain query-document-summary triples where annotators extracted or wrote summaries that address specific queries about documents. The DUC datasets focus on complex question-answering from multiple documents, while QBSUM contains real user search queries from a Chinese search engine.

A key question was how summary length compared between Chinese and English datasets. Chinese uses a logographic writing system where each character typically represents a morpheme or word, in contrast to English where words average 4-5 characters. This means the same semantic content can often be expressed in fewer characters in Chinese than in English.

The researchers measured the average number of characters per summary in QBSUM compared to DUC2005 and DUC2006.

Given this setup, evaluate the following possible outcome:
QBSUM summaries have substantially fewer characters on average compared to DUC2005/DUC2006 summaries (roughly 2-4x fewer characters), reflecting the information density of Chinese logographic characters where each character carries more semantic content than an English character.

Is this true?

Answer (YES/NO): NO